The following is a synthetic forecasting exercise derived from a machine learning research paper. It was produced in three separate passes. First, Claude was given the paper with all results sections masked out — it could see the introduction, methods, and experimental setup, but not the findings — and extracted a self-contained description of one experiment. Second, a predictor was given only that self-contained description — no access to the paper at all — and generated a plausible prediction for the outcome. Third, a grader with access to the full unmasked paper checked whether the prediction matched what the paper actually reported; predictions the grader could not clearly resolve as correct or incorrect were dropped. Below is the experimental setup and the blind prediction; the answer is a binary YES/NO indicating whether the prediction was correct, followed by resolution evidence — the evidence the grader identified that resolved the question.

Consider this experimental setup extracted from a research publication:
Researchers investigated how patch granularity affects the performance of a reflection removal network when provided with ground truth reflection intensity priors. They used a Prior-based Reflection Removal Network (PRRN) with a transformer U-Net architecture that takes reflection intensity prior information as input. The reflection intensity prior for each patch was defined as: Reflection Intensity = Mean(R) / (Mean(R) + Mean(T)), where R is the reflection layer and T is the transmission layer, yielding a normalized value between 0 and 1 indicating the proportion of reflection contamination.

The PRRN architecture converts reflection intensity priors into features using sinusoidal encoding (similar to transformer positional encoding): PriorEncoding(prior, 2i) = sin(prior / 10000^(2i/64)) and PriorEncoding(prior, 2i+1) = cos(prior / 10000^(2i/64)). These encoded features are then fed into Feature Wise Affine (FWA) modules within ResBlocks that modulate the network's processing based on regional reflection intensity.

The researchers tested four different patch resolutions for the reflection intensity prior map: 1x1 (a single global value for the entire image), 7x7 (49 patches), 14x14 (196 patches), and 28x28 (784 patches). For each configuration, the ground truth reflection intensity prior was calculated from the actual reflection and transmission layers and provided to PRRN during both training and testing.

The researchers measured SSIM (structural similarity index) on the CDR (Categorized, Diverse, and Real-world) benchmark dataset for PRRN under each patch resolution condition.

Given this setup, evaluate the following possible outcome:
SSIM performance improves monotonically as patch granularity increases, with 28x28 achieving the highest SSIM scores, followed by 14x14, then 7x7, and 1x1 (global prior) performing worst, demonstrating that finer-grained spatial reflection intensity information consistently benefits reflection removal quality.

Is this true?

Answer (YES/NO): YES